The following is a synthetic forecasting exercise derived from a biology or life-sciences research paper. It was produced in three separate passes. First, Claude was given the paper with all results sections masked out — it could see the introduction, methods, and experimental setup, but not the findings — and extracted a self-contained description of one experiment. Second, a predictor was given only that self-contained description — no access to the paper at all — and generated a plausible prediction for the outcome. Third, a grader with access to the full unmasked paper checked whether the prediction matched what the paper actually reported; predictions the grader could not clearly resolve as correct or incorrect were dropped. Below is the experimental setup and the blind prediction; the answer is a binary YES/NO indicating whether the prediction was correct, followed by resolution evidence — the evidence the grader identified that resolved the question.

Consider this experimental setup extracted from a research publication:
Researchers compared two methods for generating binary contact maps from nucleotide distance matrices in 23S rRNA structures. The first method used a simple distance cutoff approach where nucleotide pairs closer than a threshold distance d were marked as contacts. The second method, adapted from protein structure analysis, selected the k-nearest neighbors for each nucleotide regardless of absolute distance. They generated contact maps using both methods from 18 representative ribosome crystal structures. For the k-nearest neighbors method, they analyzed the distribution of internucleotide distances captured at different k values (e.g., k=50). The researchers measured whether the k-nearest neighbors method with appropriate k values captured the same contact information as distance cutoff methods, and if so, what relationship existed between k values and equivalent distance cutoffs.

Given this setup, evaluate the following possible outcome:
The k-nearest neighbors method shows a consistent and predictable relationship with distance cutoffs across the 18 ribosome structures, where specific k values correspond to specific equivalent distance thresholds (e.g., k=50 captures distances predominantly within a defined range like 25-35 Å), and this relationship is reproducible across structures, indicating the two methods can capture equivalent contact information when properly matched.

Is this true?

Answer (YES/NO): NO